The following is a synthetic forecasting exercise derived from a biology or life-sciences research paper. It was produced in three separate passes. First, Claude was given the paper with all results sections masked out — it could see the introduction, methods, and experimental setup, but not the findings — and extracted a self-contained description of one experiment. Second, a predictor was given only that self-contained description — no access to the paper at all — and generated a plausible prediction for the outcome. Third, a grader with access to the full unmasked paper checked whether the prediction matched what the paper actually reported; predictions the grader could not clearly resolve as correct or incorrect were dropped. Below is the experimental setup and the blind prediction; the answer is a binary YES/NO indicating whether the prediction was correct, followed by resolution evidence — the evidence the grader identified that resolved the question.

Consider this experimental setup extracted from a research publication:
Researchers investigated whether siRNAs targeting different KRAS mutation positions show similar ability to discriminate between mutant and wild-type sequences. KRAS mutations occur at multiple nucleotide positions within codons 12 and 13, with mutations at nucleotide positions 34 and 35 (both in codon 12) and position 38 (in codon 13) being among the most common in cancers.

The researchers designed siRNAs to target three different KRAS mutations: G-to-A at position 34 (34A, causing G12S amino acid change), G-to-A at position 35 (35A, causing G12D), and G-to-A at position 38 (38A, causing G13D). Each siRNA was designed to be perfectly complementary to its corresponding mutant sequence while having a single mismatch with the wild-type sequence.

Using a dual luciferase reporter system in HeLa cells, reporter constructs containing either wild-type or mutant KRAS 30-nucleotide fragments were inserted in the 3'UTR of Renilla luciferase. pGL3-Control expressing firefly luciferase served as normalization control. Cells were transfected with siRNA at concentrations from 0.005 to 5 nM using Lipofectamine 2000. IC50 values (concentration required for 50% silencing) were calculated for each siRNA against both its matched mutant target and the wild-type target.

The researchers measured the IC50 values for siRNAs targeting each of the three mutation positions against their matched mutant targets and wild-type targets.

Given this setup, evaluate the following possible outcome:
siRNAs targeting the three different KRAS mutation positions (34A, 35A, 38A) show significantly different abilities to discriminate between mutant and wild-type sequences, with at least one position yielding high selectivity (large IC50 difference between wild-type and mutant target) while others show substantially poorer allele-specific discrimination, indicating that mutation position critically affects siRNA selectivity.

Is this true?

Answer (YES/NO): NO